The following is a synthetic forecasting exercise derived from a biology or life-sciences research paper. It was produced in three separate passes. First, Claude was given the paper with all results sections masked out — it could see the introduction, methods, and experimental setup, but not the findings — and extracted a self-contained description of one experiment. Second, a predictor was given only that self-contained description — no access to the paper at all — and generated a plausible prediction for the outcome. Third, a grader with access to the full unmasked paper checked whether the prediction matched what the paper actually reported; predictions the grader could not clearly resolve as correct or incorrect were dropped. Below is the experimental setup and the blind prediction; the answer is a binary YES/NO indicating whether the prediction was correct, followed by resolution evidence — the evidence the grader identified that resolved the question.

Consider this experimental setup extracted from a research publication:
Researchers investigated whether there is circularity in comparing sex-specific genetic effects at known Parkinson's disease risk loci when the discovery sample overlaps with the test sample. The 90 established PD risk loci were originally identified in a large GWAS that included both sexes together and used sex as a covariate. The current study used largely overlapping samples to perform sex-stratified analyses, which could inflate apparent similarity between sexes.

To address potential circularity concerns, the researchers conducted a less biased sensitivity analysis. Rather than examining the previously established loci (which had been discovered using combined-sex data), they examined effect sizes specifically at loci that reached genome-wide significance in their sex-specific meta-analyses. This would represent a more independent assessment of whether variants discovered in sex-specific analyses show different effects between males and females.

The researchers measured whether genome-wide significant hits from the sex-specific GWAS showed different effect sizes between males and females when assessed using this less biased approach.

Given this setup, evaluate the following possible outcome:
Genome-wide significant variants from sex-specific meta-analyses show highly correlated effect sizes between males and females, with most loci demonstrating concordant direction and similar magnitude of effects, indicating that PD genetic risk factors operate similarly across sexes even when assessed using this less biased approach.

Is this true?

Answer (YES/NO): YES